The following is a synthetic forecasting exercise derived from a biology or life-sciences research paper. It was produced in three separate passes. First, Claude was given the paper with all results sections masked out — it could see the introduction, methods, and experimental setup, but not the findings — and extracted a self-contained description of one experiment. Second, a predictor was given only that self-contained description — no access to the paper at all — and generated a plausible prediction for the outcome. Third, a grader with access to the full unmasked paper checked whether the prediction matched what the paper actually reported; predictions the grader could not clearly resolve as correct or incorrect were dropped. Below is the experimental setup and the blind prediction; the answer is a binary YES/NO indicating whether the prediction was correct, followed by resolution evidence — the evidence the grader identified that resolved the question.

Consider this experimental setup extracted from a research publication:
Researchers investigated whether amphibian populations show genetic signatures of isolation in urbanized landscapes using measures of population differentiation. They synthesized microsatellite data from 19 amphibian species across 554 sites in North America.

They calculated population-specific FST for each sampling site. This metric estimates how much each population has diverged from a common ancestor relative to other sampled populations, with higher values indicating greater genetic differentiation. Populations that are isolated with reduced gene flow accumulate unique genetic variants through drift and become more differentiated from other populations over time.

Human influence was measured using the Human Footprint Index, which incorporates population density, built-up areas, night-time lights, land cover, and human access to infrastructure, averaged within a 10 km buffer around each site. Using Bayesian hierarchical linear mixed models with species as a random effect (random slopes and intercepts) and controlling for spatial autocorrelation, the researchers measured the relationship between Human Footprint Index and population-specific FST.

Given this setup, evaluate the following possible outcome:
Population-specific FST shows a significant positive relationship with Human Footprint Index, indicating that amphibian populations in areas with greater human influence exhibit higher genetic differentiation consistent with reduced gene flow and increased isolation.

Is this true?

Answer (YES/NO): NO